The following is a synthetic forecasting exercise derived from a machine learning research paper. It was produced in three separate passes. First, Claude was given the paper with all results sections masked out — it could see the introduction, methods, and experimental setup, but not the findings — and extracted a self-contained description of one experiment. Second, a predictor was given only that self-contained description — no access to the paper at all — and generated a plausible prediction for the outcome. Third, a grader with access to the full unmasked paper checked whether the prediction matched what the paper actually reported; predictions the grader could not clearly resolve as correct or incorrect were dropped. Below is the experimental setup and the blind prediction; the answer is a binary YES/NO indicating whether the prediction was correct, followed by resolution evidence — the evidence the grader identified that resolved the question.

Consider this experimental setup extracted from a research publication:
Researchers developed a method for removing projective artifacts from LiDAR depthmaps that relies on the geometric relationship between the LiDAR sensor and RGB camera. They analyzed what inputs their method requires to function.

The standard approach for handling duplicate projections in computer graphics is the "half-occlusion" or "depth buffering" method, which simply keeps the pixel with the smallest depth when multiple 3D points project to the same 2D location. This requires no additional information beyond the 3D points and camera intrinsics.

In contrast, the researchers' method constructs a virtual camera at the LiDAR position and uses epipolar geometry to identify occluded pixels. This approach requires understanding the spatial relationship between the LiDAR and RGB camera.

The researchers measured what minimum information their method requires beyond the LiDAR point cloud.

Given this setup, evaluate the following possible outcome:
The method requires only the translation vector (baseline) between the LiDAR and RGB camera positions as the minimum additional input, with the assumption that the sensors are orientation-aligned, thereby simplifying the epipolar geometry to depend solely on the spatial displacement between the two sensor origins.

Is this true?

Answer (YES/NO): NO